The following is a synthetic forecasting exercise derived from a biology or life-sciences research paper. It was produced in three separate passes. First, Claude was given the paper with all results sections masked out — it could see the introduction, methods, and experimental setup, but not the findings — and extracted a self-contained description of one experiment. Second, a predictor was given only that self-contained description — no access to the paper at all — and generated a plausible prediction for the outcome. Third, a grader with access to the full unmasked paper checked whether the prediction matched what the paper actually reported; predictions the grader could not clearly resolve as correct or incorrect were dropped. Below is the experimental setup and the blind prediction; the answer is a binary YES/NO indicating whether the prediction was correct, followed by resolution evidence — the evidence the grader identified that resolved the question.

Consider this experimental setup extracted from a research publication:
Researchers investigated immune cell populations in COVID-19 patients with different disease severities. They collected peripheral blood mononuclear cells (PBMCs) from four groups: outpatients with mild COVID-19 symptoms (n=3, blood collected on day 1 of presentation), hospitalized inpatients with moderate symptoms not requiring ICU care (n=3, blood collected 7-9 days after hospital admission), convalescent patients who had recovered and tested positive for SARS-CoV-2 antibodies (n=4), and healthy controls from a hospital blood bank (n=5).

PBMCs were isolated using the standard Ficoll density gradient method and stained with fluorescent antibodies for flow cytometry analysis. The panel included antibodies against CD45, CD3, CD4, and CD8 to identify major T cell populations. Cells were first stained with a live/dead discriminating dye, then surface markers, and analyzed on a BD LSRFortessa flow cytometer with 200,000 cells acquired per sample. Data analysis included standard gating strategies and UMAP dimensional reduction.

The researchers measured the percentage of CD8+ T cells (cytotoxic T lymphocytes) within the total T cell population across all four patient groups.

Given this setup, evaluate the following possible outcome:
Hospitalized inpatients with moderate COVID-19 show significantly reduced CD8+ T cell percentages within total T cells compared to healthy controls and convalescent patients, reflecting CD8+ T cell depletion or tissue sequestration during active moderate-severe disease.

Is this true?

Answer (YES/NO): NO